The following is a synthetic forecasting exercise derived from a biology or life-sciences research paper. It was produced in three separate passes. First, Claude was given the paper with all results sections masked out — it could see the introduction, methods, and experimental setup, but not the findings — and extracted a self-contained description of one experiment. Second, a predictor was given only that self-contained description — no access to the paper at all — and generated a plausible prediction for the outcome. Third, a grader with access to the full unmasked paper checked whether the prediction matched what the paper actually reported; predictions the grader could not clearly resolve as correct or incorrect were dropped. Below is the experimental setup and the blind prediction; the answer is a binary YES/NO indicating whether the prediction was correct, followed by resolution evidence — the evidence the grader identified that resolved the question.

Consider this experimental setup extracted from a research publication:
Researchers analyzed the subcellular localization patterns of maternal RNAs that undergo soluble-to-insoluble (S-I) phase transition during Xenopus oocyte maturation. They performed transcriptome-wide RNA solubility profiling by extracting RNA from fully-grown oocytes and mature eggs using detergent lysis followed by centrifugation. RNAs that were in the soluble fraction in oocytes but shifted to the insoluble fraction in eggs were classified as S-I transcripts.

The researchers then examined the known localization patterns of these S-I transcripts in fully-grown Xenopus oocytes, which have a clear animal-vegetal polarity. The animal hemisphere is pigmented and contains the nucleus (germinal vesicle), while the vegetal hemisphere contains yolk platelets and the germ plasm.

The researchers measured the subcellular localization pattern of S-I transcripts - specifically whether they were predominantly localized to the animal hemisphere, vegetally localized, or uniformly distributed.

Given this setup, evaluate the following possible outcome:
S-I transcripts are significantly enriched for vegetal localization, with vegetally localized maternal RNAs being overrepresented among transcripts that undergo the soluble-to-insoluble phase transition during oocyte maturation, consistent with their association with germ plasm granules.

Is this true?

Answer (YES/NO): NO